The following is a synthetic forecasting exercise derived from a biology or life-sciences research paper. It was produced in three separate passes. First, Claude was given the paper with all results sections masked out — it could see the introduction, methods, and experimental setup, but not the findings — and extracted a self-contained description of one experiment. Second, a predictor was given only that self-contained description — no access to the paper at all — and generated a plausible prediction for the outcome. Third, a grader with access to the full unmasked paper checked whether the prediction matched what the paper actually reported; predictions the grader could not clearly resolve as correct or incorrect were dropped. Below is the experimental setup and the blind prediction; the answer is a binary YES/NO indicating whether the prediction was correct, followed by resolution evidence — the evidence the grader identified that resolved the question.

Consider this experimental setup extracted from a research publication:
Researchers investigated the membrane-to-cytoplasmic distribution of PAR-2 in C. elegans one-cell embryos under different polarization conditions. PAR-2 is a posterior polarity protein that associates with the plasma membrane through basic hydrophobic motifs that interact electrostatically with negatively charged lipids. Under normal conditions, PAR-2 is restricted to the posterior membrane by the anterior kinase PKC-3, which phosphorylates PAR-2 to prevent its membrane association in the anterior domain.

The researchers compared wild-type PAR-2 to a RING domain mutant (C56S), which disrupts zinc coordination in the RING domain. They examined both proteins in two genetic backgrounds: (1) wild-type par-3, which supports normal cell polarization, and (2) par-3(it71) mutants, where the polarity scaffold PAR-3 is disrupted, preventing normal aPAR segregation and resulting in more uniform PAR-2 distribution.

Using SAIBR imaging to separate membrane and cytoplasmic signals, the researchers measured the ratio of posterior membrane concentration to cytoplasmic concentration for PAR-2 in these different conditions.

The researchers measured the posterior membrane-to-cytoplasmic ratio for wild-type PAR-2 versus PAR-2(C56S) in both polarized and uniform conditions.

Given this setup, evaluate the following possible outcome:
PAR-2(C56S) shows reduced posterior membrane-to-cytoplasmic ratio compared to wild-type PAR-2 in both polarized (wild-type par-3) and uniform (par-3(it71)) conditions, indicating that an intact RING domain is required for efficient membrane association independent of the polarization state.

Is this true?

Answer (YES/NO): YES